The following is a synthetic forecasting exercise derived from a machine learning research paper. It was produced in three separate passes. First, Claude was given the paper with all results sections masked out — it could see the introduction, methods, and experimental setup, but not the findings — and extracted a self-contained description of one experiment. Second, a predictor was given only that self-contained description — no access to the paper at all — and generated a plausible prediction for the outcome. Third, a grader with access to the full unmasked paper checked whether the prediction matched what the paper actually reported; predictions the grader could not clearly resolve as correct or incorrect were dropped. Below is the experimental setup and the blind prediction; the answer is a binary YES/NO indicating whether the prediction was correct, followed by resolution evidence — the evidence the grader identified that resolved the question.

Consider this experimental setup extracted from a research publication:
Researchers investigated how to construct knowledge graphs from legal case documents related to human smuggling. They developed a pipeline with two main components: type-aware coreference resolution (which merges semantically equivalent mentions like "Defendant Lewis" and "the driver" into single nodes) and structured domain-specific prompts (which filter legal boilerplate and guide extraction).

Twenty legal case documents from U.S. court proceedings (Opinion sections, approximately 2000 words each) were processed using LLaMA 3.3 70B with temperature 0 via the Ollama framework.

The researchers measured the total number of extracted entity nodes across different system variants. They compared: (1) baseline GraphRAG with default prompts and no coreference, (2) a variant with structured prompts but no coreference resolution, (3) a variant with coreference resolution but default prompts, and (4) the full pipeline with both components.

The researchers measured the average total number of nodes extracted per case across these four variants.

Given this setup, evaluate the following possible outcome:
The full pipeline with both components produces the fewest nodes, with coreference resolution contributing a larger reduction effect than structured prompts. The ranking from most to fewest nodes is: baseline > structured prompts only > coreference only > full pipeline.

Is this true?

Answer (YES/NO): NO